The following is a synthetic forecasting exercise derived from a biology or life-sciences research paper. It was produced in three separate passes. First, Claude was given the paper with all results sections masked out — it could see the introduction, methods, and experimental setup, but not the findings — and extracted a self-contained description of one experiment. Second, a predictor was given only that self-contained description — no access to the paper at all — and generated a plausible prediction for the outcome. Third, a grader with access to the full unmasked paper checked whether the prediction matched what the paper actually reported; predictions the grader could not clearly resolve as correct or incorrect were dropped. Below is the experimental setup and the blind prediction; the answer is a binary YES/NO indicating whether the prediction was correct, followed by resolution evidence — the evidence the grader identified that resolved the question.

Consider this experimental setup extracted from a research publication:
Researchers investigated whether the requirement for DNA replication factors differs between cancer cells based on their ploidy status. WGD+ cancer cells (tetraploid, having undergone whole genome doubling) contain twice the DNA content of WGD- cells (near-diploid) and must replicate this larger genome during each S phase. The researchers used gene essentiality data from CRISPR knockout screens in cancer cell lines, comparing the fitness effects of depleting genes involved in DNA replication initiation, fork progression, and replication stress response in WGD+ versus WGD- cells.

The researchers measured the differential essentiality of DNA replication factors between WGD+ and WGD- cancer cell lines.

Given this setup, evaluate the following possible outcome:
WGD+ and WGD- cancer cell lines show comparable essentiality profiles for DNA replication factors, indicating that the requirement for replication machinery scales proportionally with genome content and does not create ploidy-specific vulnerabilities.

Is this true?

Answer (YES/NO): NO